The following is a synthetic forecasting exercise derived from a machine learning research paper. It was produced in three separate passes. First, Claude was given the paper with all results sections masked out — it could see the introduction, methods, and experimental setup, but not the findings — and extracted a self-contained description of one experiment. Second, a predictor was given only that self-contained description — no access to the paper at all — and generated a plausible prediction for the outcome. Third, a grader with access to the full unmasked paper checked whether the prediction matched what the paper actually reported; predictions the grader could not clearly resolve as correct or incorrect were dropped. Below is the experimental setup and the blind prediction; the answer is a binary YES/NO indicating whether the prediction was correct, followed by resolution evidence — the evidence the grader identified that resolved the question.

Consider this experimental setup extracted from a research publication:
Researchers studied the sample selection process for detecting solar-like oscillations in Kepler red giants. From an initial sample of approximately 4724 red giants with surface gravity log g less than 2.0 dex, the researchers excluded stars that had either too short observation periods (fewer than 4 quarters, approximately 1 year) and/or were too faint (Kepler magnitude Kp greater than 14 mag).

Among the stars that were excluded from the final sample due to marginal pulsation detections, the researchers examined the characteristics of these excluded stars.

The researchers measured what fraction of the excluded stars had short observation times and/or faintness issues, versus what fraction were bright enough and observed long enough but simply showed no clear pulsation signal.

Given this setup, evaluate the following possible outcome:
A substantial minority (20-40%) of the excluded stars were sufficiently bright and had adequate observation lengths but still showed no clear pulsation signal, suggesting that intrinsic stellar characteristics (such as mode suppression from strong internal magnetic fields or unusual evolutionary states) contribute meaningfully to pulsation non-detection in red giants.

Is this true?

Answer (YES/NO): YES